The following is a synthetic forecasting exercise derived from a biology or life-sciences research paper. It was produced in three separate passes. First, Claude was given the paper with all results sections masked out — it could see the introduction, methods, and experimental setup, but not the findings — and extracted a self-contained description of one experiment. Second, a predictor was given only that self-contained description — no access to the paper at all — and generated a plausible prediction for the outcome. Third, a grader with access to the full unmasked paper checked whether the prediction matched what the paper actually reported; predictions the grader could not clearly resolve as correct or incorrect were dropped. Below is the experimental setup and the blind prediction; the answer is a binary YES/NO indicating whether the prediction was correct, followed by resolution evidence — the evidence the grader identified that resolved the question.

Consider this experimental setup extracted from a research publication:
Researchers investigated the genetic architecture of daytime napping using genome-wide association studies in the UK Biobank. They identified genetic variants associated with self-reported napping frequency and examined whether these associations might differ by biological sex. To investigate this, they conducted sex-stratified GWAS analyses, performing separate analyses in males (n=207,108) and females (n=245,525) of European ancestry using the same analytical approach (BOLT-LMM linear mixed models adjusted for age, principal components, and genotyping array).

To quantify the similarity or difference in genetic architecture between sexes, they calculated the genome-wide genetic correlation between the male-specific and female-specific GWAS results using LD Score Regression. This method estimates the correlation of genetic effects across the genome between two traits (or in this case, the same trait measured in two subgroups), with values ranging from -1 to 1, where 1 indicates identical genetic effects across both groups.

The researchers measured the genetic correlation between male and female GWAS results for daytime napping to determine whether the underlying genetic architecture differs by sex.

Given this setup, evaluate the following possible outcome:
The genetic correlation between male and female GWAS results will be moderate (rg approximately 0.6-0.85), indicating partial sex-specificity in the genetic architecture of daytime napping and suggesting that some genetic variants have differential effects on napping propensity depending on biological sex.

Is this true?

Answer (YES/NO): NO